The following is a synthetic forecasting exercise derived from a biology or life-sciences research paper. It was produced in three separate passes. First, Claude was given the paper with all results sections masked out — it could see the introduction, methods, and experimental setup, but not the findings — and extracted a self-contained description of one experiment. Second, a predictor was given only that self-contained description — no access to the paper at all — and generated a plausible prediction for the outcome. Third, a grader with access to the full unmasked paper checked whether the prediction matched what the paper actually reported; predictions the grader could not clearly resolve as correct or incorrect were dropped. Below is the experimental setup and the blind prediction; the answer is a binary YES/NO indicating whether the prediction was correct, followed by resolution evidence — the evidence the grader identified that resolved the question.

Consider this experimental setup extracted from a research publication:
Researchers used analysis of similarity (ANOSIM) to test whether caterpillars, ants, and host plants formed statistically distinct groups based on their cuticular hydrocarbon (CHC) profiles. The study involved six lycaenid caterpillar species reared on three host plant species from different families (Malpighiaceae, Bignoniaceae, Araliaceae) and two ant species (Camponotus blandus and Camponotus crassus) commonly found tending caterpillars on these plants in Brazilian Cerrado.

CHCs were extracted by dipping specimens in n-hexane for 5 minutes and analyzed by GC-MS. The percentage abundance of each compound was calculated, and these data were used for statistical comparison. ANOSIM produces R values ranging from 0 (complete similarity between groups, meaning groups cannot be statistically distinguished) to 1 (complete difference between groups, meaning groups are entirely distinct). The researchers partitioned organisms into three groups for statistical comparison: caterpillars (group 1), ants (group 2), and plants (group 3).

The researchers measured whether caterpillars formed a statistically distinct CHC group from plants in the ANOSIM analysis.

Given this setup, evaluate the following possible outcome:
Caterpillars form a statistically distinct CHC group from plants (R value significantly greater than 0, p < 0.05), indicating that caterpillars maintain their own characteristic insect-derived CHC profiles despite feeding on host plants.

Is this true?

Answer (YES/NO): NO